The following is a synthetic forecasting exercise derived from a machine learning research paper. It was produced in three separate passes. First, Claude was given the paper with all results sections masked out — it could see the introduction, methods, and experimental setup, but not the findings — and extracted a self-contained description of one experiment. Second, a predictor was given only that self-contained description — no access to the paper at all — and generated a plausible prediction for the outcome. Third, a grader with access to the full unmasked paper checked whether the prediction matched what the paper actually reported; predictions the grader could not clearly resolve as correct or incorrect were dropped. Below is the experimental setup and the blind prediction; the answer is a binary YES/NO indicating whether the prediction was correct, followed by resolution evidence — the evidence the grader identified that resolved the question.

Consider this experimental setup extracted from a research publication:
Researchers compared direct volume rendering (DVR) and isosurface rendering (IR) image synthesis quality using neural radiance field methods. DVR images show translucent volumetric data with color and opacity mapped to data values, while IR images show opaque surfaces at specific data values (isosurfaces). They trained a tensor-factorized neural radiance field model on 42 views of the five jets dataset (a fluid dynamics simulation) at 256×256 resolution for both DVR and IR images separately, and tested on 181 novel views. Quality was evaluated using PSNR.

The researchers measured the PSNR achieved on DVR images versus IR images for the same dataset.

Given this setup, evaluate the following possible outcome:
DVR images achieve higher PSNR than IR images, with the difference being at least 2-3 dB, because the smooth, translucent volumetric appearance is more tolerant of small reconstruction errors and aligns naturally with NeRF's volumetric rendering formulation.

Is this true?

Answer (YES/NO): NO